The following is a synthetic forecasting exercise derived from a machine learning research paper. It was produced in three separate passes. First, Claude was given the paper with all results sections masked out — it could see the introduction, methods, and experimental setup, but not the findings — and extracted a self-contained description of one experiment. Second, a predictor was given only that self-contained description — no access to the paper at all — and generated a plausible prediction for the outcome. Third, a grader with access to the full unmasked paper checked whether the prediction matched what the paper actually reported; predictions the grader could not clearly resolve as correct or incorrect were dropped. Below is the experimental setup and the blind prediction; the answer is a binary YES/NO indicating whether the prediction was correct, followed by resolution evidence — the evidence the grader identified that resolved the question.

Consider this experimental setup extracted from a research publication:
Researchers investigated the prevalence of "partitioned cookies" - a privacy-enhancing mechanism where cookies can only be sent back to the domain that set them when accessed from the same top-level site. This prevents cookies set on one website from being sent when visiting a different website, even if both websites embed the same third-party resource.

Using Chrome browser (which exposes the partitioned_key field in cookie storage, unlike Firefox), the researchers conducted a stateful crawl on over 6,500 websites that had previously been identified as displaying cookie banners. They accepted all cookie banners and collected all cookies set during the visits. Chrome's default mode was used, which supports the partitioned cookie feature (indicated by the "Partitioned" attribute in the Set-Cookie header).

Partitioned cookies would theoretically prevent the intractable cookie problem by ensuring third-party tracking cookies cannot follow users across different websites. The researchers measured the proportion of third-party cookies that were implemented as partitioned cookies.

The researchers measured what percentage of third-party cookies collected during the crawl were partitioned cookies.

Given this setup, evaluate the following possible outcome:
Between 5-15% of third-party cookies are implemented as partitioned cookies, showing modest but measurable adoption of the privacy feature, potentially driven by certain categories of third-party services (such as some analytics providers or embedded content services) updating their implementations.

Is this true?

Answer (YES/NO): NO